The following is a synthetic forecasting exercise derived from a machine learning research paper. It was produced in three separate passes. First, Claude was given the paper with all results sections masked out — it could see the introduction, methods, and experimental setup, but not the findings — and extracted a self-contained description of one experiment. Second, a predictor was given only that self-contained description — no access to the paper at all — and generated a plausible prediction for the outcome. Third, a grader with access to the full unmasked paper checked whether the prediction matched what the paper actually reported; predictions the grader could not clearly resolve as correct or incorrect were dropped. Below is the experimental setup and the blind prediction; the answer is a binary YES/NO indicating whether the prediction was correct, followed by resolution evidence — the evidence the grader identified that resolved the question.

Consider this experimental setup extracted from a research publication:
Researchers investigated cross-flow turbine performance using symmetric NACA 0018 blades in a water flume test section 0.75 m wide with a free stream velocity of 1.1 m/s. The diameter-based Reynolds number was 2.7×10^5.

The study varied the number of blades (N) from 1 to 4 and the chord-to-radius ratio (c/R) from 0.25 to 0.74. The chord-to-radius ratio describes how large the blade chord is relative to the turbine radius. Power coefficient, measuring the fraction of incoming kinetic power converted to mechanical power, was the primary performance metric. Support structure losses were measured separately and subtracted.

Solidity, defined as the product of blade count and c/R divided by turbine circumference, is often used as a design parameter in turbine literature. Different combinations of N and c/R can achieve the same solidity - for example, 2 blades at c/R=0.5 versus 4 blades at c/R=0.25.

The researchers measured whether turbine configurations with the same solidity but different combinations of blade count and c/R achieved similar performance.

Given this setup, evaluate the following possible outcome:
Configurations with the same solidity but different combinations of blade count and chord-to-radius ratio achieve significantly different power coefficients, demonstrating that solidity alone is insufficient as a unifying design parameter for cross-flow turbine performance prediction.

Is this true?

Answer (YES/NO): YES